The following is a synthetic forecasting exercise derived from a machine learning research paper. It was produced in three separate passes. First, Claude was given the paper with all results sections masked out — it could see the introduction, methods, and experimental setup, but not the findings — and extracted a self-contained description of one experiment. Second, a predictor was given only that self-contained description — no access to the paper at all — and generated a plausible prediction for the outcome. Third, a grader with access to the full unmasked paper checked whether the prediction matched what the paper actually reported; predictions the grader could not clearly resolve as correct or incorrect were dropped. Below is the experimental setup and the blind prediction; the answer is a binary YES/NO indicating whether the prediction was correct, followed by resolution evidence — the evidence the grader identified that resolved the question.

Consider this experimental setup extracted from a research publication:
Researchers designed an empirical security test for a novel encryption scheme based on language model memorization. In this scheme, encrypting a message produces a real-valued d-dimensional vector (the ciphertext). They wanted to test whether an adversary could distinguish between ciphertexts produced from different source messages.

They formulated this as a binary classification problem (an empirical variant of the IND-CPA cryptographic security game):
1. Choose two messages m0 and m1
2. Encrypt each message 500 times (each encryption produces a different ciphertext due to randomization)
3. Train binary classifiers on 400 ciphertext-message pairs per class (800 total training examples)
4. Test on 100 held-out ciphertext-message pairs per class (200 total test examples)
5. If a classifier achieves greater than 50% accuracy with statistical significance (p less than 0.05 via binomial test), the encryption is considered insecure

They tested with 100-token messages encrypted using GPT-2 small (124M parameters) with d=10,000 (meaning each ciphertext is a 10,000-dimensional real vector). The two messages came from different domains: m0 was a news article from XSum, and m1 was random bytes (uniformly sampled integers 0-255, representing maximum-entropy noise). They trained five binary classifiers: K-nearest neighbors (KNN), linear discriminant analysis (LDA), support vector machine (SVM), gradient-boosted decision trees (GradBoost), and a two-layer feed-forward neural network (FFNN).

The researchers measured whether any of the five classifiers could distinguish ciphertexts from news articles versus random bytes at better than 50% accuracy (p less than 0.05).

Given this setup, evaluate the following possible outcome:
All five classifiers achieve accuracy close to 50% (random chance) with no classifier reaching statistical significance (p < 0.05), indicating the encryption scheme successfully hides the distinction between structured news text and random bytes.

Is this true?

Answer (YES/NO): NO